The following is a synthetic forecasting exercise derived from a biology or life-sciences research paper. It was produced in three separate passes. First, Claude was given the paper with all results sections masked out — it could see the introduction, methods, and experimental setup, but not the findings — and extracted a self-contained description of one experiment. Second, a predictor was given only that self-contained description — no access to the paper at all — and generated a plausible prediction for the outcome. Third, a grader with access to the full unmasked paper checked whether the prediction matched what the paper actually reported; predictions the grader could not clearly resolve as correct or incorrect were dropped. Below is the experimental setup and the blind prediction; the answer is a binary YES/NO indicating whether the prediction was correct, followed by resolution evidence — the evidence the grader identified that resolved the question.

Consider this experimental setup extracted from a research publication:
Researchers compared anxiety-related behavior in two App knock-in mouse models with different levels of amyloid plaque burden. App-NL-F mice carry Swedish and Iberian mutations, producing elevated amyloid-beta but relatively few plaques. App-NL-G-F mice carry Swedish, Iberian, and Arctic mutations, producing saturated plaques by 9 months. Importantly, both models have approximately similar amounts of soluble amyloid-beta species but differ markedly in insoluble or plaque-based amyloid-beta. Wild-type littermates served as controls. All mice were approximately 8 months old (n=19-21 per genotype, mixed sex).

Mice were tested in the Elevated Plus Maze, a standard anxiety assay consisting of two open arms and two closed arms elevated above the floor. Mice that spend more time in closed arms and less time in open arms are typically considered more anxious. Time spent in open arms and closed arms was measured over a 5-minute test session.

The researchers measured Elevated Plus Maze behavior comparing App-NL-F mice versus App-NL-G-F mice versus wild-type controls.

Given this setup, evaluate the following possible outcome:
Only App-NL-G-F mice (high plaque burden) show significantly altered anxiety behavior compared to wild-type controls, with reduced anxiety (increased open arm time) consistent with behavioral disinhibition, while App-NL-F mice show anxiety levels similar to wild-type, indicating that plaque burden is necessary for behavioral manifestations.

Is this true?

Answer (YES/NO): YES